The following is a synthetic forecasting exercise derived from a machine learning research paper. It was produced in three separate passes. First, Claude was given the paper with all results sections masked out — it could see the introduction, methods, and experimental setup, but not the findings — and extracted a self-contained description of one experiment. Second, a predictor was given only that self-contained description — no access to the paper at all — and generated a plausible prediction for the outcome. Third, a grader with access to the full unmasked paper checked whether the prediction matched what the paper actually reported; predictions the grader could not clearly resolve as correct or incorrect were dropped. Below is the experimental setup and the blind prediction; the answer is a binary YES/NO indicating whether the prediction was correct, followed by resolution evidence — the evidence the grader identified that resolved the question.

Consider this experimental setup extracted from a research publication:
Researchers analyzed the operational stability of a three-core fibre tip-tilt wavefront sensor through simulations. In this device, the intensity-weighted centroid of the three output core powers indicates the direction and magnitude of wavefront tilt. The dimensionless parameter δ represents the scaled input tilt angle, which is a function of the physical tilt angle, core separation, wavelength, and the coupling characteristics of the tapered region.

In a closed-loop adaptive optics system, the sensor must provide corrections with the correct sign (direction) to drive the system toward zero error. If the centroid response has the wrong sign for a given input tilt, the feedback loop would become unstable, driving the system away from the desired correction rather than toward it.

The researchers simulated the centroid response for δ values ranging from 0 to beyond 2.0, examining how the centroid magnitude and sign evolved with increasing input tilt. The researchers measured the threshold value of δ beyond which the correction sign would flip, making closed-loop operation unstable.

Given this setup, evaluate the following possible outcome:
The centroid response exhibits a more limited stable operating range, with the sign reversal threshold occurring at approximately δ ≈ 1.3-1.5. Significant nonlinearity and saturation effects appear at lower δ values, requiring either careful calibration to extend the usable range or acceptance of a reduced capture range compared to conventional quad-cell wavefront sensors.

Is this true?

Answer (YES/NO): NO